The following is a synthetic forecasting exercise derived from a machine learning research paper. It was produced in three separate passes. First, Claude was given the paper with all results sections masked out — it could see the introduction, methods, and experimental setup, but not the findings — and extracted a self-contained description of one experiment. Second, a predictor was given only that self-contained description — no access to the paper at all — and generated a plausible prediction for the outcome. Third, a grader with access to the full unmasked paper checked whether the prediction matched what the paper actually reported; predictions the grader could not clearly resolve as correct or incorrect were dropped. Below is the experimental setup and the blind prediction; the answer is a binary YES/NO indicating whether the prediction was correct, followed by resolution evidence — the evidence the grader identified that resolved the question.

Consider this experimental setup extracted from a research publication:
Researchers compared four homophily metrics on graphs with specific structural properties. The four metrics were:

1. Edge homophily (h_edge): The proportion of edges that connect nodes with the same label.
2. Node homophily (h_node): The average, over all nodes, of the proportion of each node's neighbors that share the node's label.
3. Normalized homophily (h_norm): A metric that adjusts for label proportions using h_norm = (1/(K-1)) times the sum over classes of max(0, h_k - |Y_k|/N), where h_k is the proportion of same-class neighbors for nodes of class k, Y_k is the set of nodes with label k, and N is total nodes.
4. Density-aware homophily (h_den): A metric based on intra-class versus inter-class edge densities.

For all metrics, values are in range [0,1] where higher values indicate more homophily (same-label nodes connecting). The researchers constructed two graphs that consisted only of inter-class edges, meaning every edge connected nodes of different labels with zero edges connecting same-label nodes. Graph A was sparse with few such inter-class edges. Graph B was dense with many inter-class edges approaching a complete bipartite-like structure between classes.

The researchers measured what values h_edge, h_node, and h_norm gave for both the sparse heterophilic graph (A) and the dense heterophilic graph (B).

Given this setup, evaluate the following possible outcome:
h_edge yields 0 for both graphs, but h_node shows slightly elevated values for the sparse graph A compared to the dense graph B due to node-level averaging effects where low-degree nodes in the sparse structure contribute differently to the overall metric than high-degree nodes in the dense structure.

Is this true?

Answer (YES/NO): NO